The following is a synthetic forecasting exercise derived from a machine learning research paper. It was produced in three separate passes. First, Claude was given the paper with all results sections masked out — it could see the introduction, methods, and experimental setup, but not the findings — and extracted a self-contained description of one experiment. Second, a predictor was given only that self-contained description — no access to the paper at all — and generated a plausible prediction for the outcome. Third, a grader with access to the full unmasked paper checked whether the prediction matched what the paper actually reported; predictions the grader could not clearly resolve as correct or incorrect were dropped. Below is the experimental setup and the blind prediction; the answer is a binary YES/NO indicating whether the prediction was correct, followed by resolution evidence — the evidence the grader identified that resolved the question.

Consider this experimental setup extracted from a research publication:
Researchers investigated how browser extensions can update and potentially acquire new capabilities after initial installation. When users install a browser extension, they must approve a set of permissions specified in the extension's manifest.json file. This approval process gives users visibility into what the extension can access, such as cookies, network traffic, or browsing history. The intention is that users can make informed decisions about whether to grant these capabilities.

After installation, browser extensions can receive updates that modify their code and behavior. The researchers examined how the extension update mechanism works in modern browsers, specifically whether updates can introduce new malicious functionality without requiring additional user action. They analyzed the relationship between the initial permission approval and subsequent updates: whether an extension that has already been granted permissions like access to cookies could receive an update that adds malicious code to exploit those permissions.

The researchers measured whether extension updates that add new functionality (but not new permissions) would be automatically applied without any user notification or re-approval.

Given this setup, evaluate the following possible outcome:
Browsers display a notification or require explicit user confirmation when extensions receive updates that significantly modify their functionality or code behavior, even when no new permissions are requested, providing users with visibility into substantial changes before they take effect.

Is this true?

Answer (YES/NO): NO